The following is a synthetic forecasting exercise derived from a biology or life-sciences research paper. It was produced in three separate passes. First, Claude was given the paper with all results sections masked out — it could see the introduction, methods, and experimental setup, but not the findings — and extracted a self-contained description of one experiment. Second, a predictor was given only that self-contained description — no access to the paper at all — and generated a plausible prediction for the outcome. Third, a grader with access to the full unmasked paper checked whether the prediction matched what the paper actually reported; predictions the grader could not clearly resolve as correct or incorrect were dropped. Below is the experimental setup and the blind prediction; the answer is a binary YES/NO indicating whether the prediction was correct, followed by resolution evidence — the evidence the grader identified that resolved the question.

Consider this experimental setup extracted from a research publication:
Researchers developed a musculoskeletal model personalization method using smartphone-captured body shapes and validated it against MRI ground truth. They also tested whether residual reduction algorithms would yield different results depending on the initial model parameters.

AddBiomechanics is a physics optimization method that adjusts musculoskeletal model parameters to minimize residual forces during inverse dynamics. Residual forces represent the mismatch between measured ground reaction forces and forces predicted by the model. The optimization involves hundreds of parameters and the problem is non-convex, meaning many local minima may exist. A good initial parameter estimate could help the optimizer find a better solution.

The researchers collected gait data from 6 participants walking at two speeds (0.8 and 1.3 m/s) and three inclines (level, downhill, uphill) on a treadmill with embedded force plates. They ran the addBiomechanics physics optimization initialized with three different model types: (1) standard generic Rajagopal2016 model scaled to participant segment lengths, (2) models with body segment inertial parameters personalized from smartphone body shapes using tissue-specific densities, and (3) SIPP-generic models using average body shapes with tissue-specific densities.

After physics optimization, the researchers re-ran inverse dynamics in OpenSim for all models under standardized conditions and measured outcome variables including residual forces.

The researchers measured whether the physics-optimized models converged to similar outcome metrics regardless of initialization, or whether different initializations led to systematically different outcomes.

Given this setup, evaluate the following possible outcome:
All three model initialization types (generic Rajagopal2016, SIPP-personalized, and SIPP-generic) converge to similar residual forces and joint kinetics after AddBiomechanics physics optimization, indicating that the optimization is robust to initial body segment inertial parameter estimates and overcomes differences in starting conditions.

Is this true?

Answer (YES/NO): NO